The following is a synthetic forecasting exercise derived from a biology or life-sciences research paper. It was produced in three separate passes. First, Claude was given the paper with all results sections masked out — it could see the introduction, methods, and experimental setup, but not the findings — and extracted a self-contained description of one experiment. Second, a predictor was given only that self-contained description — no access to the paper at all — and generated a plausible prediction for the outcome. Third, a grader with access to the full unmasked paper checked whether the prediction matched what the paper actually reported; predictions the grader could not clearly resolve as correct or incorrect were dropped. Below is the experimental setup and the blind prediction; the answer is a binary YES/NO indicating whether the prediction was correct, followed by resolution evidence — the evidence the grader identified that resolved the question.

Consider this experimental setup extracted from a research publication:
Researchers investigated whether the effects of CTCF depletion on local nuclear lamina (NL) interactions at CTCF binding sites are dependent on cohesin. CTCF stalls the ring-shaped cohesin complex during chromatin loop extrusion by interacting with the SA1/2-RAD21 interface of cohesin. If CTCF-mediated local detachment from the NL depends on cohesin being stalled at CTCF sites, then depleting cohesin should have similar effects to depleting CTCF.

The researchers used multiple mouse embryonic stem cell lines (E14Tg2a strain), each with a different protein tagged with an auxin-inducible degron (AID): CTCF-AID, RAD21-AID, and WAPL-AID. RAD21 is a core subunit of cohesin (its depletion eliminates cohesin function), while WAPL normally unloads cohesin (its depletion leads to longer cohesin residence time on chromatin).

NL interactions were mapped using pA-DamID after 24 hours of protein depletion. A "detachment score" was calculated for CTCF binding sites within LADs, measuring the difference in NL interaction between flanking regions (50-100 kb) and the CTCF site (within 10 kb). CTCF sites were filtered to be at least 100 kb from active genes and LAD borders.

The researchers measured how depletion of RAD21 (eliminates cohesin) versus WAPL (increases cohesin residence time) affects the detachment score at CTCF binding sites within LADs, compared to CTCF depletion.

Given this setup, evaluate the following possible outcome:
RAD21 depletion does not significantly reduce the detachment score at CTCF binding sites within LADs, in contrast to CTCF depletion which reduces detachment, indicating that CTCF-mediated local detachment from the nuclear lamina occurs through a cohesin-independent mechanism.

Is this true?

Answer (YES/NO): NO